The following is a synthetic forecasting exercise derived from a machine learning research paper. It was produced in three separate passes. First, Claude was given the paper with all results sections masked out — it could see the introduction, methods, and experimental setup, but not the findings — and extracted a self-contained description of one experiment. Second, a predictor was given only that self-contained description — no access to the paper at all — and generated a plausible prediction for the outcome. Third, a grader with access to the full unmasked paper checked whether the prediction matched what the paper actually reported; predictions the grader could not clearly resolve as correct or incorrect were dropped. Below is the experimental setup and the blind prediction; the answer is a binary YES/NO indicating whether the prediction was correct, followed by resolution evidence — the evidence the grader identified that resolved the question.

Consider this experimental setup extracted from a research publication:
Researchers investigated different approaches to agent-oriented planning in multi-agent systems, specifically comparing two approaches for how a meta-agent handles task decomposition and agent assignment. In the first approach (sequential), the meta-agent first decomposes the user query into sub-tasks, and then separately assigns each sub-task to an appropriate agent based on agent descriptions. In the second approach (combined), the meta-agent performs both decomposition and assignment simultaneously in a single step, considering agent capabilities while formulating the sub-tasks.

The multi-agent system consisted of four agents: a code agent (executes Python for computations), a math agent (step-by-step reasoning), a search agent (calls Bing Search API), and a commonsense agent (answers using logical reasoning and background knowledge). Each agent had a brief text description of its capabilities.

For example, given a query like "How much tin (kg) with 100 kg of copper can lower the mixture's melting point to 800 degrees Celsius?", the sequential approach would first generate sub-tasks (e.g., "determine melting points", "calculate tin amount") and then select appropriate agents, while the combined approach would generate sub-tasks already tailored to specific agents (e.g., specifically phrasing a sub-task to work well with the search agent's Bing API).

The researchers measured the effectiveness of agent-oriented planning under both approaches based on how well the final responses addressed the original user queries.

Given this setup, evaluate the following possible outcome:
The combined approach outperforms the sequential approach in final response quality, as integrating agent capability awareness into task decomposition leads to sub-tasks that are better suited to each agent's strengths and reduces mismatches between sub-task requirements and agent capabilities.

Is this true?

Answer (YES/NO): YES